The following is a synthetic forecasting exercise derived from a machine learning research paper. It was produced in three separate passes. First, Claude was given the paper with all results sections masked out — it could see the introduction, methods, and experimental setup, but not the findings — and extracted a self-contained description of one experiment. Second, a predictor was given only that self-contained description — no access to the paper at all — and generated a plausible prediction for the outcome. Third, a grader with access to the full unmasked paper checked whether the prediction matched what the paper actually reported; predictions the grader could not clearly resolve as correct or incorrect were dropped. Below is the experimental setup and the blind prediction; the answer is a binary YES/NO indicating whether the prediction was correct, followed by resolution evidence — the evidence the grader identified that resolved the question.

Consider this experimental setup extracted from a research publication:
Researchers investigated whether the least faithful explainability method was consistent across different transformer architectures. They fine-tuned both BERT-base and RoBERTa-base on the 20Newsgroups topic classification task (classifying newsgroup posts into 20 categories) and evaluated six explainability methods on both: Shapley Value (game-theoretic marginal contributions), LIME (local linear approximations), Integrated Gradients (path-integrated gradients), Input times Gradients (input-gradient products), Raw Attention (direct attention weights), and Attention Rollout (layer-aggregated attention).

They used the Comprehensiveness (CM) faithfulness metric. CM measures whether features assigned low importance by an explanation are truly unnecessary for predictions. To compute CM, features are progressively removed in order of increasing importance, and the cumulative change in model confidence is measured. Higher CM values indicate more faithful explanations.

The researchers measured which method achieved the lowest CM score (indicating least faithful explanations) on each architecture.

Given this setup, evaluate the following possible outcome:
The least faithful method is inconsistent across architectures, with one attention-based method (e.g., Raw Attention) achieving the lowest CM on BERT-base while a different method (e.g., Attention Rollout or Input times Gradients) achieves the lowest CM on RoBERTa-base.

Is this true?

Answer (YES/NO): NO